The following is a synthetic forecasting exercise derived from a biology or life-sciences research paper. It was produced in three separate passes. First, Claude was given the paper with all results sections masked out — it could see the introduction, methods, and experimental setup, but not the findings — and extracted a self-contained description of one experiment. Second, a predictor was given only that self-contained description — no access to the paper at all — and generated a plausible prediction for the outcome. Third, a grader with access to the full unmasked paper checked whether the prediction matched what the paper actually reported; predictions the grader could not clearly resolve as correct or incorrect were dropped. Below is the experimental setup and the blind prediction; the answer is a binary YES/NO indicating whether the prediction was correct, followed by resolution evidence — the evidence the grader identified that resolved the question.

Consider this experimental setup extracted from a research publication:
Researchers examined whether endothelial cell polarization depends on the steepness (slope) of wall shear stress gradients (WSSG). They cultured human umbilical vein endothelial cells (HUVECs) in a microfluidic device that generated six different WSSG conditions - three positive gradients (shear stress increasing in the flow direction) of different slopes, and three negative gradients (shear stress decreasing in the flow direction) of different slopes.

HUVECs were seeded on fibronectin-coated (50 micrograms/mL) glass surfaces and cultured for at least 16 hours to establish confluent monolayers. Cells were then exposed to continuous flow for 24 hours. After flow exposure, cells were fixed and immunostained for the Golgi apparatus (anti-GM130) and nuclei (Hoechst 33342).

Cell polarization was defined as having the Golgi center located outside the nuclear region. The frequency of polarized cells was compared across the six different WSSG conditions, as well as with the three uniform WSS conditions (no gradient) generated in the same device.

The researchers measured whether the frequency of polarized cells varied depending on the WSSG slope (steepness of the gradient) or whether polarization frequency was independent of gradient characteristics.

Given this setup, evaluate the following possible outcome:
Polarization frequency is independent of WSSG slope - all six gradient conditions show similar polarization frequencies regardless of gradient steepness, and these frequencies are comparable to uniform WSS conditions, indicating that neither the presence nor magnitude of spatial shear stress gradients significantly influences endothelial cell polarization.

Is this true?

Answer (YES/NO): YES